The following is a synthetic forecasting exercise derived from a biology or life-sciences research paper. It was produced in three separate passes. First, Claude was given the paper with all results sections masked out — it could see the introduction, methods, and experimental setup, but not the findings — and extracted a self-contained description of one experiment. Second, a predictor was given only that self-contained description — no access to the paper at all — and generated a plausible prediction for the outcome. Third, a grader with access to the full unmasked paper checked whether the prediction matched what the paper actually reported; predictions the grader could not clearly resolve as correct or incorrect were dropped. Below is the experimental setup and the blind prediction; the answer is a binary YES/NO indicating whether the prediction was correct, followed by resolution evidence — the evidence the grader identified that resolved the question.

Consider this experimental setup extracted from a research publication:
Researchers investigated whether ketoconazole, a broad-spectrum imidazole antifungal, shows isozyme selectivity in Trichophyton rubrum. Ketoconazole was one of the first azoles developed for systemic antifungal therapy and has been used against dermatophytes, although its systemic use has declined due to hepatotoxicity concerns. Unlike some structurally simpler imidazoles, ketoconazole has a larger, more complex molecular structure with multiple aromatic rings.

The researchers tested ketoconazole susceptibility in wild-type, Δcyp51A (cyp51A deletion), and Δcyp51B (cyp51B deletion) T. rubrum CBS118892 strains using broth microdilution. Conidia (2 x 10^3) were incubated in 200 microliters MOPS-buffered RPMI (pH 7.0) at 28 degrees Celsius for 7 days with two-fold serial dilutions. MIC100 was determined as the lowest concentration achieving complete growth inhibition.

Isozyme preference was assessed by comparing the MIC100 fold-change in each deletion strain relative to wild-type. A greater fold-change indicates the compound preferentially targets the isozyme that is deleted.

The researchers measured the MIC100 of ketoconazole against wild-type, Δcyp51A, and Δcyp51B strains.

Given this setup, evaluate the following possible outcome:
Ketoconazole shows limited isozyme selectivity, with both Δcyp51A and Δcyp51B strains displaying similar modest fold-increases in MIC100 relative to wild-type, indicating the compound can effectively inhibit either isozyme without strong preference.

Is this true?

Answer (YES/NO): NO